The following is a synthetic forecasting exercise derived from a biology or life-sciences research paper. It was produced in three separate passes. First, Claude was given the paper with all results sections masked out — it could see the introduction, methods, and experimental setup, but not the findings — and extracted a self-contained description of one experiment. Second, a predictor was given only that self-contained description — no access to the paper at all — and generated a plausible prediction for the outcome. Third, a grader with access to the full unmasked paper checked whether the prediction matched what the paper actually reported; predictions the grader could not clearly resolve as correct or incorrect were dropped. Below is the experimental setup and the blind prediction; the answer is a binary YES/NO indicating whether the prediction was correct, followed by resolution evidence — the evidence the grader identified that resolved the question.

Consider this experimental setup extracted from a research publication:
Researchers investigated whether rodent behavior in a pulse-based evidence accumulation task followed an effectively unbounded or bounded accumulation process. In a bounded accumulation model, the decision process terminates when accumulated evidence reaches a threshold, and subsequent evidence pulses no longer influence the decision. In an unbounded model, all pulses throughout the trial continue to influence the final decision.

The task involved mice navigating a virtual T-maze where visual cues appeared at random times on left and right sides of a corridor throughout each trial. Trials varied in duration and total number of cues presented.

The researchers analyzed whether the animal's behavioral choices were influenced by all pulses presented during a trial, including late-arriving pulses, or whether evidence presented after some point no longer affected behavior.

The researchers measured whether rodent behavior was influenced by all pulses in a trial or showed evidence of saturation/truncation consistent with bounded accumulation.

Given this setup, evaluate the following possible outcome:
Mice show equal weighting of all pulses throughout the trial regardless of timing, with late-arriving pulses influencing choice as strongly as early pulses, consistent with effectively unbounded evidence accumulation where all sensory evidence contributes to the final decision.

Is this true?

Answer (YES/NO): NO